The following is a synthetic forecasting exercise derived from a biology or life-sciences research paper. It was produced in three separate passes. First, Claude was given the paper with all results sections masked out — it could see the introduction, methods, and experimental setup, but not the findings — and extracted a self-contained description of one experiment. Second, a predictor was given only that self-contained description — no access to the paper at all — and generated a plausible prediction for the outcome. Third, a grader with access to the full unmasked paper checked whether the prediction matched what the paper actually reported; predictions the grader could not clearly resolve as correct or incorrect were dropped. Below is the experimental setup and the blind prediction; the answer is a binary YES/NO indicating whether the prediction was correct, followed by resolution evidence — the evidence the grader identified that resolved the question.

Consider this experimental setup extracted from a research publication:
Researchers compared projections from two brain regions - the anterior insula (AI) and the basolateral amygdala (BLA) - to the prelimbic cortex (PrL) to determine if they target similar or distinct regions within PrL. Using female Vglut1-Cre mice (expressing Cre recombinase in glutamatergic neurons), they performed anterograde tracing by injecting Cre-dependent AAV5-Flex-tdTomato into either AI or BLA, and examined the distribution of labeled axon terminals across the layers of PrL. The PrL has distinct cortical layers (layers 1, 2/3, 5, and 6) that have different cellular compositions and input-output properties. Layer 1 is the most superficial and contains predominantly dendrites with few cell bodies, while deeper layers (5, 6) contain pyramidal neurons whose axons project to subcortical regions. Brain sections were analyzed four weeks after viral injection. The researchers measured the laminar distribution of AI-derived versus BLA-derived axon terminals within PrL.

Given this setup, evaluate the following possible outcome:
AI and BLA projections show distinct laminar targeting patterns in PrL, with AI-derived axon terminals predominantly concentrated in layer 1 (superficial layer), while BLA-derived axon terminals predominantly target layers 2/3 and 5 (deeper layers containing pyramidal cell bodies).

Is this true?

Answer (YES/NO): NO